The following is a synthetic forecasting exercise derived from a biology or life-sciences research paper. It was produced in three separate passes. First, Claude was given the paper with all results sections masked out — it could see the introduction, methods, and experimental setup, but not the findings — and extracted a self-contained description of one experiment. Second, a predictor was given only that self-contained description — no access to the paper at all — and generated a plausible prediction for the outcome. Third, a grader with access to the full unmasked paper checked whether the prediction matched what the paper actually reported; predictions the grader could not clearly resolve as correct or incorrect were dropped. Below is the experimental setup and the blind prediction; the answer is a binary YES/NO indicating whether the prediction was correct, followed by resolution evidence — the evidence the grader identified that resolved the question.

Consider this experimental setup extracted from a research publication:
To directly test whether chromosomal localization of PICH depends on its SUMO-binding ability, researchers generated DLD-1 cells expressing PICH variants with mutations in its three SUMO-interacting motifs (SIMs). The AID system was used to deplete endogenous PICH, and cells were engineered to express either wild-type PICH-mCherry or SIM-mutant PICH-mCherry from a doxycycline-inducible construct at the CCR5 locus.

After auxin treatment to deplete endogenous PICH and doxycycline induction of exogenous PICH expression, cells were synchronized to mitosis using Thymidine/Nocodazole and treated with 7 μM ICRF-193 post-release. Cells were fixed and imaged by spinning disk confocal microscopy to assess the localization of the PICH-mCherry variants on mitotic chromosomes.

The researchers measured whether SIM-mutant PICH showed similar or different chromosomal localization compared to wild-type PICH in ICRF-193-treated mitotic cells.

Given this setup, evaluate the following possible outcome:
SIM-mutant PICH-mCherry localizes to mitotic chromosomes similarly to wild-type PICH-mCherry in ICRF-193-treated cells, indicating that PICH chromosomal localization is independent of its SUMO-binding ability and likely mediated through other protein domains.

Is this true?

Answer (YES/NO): NO